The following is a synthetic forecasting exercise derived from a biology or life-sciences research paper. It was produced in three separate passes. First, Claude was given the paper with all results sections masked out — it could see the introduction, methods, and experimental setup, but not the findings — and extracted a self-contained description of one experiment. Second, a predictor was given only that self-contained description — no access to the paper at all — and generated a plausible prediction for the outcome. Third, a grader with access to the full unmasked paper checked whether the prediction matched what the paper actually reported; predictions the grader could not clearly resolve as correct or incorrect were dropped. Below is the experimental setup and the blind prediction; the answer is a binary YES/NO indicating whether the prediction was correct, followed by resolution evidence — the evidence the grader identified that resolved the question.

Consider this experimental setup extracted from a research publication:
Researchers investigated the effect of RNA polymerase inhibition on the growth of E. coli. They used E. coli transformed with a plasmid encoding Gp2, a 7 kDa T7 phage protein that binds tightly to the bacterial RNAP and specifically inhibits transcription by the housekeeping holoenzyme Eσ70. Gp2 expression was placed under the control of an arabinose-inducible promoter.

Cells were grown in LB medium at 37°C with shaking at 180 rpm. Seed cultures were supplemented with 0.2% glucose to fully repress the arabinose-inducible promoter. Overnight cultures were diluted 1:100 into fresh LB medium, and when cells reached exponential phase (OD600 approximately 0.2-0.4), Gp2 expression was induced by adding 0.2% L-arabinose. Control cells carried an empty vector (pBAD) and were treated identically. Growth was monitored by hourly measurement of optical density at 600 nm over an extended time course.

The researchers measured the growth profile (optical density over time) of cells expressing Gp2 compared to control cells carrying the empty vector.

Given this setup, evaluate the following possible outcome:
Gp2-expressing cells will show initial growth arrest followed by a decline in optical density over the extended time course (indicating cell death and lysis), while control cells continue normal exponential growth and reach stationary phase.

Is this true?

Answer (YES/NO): NO